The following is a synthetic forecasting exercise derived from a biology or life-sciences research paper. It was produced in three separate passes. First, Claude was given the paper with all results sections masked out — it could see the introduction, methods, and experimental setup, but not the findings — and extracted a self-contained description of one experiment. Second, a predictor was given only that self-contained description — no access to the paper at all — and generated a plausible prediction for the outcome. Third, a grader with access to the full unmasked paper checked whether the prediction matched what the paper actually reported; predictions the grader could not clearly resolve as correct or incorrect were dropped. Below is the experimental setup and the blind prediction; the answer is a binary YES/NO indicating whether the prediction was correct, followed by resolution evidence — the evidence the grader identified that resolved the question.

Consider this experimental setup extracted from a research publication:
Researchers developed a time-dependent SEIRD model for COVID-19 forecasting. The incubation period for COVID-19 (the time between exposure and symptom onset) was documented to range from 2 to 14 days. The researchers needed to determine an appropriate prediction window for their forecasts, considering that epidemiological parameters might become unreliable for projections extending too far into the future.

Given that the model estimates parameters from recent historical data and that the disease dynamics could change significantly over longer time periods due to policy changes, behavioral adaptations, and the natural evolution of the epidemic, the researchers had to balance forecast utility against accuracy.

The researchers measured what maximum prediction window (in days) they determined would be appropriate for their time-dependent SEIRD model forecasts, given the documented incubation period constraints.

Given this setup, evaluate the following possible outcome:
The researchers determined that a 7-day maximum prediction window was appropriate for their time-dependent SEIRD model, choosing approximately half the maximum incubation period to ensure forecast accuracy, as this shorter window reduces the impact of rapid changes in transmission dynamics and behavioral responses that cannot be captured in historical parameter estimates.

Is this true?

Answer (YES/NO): YES